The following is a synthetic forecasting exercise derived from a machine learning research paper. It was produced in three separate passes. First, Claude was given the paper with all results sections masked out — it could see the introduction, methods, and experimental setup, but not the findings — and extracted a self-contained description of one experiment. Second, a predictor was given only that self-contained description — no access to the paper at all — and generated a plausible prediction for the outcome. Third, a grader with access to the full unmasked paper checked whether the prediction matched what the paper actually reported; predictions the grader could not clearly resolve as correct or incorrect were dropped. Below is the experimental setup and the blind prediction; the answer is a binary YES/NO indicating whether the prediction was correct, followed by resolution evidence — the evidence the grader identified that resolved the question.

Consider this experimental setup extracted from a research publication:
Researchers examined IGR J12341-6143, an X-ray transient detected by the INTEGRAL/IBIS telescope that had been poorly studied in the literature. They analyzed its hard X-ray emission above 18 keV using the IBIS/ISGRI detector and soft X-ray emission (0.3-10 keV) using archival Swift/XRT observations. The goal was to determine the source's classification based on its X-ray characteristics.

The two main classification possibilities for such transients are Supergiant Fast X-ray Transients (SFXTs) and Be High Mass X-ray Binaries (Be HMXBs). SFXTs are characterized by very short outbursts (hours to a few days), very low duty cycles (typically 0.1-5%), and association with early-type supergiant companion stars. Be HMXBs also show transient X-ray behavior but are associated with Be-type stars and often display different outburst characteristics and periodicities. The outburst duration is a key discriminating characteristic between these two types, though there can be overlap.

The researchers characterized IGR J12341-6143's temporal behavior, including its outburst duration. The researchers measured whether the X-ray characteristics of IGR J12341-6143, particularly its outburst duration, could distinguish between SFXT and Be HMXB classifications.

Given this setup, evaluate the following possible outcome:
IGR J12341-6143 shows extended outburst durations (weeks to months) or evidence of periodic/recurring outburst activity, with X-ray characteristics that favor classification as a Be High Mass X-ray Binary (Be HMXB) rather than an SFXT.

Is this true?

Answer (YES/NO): NO